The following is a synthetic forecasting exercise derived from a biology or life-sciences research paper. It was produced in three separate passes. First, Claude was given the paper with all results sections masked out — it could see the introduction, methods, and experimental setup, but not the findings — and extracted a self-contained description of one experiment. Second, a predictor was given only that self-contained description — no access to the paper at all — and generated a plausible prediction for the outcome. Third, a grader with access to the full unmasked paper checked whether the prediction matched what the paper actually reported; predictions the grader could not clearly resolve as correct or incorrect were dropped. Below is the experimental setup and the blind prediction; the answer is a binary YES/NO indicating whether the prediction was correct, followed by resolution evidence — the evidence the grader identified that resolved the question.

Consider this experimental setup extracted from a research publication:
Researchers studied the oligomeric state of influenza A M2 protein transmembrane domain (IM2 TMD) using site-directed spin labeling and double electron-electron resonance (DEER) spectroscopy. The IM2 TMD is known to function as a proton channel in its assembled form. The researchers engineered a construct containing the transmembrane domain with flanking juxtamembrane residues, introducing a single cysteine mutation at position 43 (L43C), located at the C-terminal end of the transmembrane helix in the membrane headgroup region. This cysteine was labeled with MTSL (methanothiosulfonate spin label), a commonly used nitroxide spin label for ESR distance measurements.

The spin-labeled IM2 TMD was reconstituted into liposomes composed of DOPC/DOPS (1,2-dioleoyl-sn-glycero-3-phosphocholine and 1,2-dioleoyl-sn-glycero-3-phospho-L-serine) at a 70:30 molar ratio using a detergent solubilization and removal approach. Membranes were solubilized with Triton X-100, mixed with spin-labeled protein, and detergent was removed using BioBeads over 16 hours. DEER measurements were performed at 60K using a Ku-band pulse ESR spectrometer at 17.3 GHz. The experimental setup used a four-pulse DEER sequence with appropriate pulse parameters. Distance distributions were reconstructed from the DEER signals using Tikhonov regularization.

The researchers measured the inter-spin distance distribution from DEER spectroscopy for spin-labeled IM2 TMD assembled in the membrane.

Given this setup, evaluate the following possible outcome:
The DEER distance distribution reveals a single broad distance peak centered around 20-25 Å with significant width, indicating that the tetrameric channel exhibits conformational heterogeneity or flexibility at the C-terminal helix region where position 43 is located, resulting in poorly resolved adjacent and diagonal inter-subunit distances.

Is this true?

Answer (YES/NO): NO